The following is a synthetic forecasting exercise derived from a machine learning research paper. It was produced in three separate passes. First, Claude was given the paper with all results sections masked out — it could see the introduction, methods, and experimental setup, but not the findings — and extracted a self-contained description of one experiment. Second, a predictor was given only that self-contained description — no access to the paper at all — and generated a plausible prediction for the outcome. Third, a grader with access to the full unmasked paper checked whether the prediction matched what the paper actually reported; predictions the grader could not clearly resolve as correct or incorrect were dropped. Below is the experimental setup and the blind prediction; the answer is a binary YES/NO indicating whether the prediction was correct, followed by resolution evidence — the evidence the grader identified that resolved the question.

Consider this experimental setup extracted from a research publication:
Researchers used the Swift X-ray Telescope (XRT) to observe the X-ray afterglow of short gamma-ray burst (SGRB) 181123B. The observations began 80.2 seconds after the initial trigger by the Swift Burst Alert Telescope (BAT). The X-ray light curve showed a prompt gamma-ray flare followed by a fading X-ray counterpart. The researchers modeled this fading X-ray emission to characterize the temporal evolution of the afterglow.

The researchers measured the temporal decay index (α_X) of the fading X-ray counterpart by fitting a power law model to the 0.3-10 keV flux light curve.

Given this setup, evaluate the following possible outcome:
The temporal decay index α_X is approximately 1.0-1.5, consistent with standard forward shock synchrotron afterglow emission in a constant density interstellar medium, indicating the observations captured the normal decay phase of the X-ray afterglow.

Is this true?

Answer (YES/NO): NO